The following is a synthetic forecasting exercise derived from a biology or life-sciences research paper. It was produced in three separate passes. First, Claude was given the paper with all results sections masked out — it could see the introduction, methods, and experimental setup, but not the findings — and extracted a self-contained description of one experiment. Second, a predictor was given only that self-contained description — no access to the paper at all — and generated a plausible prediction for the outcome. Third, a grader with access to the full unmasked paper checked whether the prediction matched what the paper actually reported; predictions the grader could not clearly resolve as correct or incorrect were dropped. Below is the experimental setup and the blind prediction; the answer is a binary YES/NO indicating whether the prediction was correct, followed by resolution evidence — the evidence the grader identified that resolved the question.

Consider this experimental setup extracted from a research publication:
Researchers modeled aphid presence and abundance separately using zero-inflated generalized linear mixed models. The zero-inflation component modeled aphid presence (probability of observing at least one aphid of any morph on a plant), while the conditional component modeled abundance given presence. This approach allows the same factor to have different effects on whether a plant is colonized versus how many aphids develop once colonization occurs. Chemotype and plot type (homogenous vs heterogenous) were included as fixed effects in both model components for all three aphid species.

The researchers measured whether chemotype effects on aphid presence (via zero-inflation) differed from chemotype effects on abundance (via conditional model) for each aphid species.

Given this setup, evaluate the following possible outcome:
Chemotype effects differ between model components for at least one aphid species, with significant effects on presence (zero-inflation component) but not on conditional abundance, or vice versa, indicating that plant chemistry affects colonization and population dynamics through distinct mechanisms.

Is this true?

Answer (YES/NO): YES